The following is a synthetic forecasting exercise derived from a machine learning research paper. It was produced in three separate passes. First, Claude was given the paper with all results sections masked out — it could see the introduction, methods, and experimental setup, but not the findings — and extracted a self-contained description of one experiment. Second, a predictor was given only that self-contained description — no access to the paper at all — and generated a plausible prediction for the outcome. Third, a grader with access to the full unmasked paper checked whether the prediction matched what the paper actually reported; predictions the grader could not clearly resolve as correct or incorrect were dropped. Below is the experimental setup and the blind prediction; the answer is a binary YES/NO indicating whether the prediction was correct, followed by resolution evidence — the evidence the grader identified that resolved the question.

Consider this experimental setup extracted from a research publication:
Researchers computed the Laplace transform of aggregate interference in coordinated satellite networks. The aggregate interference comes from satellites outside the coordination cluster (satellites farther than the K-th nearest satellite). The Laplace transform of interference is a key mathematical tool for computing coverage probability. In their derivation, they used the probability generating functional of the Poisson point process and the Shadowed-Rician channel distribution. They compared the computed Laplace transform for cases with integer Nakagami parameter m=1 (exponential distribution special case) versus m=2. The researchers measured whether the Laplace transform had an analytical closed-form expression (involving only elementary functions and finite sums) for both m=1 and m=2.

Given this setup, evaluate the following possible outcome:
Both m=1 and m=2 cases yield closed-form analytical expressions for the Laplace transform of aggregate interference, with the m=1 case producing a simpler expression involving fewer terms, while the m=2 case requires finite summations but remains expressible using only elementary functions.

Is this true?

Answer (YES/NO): YES